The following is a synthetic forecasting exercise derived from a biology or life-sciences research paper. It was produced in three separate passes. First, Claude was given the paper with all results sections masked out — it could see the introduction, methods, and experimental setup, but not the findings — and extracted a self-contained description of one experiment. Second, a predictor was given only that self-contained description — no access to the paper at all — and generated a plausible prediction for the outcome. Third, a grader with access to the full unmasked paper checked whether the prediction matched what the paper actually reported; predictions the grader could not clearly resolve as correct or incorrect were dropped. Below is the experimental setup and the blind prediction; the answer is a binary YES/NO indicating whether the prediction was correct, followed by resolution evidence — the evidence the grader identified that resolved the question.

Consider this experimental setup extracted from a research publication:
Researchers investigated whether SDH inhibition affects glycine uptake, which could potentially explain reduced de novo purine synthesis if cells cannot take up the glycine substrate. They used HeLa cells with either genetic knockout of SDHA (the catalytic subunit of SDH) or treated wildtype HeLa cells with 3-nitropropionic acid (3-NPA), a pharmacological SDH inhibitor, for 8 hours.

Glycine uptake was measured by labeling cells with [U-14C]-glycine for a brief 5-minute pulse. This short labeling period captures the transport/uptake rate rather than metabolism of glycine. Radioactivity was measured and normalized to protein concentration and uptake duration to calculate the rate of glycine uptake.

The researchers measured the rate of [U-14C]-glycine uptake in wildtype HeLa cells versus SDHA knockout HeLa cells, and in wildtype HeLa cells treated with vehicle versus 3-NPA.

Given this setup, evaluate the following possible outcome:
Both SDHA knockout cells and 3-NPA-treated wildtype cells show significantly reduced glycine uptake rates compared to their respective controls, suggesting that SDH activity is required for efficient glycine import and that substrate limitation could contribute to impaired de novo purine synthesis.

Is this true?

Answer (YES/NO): NO